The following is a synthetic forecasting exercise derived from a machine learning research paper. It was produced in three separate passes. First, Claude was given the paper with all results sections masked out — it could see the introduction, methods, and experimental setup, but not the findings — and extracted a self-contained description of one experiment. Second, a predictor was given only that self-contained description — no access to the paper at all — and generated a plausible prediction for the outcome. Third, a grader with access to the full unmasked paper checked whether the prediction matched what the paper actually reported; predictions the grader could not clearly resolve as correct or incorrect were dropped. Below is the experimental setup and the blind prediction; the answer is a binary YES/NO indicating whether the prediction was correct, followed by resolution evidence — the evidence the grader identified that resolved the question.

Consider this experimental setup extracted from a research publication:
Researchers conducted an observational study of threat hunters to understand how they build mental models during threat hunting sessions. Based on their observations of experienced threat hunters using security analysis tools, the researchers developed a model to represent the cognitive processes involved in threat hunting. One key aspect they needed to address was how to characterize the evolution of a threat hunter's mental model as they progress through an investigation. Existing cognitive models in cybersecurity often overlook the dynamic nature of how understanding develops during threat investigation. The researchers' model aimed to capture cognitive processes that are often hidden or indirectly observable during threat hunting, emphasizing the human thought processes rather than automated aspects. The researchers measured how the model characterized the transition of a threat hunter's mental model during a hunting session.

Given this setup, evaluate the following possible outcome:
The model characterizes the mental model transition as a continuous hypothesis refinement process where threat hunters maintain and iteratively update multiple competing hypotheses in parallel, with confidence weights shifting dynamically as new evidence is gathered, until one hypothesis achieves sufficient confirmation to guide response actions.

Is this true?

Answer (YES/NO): NO